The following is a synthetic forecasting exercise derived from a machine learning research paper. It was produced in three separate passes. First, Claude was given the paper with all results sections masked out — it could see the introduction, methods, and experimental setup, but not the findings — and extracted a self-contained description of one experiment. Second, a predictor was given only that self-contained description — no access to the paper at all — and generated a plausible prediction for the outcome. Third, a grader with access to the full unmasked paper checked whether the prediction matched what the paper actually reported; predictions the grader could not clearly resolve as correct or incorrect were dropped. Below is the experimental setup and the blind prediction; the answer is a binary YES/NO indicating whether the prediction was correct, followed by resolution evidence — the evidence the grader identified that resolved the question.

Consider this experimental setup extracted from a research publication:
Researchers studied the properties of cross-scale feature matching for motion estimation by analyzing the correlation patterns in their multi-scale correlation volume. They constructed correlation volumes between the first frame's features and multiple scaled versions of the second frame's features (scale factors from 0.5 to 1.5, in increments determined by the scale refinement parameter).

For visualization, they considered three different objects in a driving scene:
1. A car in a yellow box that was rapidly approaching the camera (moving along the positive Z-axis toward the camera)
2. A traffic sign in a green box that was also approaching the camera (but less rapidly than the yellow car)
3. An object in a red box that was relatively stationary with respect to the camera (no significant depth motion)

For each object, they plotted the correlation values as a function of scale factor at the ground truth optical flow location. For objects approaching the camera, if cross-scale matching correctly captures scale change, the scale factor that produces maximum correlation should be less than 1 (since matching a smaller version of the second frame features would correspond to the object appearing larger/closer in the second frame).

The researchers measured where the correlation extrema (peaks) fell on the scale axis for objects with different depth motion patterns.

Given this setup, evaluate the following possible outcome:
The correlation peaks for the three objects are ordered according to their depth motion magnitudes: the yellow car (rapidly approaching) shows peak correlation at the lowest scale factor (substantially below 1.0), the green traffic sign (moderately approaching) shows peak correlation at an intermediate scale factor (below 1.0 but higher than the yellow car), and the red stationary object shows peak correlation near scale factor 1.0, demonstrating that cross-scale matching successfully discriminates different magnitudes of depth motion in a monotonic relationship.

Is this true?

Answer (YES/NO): YES